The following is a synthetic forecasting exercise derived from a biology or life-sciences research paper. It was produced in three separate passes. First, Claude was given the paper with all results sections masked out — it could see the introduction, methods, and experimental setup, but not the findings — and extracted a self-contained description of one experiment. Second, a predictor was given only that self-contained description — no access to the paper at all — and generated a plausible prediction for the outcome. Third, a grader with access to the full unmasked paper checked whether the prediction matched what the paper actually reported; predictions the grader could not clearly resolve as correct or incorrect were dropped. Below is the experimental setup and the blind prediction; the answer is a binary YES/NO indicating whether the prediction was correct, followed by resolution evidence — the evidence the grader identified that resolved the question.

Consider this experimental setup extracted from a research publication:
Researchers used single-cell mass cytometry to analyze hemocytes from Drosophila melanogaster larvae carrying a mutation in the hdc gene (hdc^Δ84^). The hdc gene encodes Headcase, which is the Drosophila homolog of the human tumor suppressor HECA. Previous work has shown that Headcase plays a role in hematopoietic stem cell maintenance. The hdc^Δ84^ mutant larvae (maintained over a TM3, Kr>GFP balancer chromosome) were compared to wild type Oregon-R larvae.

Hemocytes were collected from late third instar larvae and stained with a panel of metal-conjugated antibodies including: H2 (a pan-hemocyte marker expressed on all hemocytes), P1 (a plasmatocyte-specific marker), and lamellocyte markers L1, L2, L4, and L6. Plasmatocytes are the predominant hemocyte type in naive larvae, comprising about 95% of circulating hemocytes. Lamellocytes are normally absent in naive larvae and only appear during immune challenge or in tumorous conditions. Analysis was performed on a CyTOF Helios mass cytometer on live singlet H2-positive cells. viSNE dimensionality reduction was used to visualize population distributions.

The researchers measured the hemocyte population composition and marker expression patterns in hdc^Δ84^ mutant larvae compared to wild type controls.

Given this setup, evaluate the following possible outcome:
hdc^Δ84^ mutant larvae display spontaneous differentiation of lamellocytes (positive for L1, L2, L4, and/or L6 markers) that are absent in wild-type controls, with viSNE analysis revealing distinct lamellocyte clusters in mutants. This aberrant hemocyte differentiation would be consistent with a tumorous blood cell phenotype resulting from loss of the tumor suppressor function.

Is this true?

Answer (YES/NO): NO